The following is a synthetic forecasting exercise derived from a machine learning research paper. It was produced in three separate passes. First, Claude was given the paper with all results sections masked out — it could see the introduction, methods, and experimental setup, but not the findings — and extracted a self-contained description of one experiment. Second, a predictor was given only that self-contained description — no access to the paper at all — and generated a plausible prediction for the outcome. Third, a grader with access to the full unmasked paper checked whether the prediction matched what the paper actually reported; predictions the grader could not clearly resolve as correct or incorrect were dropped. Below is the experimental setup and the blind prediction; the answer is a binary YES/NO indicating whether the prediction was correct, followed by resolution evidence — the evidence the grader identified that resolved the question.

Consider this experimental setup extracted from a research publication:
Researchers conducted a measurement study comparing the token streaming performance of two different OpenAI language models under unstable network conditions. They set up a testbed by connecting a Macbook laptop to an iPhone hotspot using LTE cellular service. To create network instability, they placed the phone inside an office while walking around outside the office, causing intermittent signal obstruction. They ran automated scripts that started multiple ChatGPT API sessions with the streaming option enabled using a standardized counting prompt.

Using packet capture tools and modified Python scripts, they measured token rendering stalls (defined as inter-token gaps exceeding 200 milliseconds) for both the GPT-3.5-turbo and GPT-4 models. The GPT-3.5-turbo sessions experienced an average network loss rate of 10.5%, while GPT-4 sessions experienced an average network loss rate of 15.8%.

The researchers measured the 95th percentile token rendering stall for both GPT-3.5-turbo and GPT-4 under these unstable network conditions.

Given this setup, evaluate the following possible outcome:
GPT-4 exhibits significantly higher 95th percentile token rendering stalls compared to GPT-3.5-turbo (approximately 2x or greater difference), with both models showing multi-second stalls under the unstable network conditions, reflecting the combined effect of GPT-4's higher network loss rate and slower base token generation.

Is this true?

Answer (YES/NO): NO